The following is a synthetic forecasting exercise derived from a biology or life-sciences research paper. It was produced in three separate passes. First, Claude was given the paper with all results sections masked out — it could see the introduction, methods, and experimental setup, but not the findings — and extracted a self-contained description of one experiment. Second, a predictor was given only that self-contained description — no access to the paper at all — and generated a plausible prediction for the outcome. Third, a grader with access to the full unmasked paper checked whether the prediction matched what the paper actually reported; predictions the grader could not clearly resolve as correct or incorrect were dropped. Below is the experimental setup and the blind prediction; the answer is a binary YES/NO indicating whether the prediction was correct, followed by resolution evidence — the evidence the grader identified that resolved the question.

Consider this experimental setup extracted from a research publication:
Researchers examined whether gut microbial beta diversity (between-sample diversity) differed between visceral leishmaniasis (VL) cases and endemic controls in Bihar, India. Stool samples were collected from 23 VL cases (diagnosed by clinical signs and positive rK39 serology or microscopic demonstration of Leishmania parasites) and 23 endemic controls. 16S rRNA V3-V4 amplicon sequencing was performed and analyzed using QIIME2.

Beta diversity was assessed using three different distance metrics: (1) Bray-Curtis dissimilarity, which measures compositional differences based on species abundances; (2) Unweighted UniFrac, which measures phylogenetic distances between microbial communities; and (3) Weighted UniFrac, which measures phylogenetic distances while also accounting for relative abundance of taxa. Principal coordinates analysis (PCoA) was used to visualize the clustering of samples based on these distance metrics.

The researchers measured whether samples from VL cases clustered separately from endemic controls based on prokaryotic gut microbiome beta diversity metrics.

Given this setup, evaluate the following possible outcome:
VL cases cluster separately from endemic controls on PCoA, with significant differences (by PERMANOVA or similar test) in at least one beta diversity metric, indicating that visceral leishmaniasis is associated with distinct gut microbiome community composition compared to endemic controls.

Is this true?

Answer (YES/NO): NO